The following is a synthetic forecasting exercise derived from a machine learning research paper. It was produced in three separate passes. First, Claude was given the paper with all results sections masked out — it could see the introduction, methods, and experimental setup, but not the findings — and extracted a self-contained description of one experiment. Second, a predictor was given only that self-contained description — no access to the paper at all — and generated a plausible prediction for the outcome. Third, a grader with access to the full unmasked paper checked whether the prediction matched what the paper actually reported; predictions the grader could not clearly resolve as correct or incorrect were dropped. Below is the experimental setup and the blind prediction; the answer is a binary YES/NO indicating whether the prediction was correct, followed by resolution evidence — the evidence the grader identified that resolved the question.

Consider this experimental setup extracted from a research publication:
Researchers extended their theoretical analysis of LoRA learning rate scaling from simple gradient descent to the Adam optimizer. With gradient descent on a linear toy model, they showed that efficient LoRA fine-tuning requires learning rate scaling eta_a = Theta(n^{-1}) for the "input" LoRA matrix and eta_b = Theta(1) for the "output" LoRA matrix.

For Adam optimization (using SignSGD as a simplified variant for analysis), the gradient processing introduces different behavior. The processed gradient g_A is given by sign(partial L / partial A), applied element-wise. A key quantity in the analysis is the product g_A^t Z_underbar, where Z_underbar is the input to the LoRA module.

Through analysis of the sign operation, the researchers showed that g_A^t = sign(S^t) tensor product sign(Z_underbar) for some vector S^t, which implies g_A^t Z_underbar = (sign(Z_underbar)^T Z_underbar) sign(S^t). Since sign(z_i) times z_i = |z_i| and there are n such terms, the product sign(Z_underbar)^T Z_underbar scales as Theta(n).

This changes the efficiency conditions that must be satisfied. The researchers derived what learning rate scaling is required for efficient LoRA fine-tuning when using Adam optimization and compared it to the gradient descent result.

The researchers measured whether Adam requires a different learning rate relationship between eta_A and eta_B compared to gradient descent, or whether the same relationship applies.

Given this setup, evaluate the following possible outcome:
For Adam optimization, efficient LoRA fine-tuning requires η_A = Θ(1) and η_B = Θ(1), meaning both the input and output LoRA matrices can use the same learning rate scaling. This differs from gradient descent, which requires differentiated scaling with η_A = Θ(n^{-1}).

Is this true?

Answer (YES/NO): NO